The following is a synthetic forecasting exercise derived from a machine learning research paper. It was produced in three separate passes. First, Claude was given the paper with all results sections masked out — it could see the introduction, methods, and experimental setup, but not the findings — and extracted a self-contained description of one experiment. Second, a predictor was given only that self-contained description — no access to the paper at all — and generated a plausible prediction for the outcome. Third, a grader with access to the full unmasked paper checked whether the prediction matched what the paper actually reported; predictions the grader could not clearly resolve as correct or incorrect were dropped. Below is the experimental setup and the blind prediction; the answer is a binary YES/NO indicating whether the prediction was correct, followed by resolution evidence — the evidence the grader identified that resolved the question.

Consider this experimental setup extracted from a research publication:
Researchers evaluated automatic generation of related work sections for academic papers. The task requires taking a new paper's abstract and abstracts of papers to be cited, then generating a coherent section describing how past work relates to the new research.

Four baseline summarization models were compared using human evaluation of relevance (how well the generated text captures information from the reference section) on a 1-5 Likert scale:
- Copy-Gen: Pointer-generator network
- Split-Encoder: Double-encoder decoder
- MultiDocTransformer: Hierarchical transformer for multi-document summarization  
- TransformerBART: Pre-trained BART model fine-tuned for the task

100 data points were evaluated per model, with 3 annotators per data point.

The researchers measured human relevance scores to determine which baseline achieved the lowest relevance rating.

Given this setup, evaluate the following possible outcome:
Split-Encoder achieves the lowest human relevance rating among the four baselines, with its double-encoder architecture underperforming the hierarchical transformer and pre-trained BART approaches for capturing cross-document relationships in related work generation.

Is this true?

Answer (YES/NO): NO